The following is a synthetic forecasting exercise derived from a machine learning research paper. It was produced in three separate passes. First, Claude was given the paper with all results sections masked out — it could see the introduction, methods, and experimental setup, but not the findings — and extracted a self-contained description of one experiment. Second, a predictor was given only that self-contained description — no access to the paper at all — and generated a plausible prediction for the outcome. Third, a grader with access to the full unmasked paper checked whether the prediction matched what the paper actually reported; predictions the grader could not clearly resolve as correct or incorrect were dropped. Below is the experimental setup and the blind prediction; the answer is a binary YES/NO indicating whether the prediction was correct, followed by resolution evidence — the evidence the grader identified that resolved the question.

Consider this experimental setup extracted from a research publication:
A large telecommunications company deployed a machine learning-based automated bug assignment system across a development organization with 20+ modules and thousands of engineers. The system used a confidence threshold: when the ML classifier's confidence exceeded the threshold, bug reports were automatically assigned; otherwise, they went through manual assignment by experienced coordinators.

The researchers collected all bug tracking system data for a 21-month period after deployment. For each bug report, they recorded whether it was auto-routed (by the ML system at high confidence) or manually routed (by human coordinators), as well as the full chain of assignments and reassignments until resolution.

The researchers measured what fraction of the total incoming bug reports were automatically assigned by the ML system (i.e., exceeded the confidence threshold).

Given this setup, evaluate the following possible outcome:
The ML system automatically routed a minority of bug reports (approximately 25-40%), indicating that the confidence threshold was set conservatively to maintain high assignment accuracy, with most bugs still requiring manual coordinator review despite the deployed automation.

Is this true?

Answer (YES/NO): YES